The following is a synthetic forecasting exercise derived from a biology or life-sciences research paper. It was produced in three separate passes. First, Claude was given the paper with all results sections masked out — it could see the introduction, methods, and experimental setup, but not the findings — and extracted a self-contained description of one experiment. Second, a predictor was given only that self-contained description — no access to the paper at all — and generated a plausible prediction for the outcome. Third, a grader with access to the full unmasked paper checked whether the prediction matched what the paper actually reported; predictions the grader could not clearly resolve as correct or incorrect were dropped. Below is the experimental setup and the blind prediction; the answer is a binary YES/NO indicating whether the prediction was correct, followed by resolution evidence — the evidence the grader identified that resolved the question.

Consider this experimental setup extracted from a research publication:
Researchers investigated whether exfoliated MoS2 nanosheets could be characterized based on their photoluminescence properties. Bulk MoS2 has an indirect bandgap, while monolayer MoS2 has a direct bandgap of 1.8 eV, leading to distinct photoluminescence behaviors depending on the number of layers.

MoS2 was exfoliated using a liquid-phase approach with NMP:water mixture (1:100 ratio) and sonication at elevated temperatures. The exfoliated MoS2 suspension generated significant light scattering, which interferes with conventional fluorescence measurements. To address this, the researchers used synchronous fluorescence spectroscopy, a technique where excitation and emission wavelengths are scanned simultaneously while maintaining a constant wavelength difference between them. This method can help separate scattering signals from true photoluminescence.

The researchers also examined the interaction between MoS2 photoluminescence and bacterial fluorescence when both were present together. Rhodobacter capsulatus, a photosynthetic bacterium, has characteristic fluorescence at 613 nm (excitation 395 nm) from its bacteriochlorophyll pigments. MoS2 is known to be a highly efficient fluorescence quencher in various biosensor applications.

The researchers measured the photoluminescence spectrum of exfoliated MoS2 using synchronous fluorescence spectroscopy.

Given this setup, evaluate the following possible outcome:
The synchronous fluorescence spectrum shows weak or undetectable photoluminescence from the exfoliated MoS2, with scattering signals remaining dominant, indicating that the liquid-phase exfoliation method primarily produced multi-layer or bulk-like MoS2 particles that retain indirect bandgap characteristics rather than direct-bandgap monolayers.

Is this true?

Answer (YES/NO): NO